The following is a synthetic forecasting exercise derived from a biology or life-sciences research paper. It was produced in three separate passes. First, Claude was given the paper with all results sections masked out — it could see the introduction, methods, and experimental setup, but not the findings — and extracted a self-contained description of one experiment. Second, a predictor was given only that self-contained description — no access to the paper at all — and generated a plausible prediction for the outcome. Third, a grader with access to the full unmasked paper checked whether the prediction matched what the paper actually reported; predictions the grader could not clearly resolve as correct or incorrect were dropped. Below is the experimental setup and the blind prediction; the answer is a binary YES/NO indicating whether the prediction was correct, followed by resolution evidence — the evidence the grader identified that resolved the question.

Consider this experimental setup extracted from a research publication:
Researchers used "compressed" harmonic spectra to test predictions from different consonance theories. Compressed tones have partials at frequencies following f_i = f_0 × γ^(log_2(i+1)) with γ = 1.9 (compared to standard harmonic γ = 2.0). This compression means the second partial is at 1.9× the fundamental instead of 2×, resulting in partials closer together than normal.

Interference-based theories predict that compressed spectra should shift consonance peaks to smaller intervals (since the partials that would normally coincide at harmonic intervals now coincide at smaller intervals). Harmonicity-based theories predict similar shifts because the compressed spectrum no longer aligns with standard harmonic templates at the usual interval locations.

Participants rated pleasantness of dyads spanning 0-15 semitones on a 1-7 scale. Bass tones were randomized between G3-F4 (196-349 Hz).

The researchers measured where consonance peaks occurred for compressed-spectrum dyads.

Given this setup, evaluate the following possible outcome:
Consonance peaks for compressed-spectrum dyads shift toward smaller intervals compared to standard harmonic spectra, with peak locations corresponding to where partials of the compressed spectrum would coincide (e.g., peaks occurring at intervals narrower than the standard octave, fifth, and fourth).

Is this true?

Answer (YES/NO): YES